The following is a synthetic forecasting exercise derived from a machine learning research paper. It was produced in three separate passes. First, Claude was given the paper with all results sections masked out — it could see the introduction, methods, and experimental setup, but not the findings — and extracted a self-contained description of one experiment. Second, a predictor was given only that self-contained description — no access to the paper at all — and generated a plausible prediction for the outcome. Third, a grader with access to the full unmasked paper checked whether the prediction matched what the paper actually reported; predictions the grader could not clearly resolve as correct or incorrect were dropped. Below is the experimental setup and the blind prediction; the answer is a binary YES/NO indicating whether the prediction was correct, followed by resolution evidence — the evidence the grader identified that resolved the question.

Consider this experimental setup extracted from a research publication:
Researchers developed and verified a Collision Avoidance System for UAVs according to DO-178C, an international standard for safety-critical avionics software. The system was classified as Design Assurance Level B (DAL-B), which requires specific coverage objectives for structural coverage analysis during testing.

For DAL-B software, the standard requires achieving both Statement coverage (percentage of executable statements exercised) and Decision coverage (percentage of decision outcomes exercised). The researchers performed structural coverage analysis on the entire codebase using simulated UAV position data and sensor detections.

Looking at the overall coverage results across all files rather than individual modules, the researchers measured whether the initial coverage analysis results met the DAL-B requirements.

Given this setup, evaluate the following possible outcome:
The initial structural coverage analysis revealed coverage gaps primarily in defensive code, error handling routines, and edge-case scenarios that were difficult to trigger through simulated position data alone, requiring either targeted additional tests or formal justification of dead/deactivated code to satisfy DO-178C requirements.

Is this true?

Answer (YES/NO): NO